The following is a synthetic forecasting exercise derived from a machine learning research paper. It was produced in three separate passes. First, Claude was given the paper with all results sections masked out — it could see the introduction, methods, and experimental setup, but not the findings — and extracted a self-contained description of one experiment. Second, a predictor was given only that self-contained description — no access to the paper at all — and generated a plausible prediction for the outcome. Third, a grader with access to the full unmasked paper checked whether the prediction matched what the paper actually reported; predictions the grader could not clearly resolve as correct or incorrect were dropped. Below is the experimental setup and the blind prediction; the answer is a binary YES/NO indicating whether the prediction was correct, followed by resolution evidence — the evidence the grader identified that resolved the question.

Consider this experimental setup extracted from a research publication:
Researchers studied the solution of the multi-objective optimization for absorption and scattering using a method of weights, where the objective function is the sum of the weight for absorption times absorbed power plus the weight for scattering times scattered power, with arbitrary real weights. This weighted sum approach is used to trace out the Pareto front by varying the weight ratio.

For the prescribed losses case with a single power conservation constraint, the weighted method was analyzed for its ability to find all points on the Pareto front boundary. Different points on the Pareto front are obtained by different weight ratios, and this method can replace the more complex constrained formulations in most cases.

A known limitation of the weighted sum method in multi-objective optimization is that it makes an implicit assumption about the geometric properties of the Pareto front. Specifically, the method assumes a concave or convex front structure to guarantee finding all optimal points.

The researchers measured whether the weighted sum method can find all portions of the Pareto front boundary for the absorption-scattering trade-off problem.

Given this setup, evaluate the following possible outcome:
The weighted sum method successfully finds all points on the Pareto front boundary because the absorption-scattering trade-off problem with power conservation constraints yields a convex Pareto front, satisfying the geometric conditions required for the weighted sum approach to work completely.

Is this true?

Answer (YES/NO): NO